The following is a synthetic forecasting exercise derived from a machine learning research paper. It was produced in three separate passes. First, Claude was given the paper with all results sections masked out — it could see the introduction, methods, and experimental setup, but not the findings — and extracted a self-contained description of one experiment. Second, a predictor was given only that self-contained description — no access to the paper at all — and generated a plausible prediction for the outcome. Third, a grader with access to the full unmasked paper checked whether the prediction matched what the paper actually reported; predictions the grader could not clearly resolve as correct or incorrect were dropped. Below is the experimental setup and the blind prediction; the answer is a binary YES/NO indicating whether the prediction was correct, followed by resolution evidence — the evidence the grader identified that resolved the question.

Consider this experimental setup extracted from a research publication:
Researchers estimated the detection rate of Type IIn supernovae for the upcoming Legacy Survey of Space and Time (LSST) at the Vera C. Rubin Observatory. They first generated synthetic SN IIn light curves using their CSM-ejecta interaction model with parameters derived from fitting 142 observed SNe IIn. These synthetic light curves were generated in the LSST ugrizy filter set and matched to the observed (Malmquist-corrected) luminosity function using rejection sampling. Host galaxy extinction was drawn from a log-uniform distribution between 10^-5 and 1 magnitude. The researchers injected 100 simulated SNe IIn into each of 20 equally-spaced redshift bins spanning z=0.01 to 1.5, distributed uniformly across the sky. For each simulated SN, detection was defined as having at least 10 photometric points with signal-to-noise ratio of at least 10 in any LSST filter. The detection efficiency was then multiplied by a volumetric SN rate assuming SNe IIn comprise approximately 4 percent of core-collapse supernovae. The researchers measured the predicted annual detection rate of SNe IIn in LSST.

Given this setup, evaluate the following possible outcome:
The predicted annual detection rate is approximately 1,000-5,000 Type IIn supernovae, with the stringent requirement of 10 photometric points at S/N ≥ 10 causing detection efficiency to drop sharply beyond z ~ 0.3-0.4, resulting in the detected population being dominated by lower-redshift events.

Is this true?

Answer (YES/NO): NO